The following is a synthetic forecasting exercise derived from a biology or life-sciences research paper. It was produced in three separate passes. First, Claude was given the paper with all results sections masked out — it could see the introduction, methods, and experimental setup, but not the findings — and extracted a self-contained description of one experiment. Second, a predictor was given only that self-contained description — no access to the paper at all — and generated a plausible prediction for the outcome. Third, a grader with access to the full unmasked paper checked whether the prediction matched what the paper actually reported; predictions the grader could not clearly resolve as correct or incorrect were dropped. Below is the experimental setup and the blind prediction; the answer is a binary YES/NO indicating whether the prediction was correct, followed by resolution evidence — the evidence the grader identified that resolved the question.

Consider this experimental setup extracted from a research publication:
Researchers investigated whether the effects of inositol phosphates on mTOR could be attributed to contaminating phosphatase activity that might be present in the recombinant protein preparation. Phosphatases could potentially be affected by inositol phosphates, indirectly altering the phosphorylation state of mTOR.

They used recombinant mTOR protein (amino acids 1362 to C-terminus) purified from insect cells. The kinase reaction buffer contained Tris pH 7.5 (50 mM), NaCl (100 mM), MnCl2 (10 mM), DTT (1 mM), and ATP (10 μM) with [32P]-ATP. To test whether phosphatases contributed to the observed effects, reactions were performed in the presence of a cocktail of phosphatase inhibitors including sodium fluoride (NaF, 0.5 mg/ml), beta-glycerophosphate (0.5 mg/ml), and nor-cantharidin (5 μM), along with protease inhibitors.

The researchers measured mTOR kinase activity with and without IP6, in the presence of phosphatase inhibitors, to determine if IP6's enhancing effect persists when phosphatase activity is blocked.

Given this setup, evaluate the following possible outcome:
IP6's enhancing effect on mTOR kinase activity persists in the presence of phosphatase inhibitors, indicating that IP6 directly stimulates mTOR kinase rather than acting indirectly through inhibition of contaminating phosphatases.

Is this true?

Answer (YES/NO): YES